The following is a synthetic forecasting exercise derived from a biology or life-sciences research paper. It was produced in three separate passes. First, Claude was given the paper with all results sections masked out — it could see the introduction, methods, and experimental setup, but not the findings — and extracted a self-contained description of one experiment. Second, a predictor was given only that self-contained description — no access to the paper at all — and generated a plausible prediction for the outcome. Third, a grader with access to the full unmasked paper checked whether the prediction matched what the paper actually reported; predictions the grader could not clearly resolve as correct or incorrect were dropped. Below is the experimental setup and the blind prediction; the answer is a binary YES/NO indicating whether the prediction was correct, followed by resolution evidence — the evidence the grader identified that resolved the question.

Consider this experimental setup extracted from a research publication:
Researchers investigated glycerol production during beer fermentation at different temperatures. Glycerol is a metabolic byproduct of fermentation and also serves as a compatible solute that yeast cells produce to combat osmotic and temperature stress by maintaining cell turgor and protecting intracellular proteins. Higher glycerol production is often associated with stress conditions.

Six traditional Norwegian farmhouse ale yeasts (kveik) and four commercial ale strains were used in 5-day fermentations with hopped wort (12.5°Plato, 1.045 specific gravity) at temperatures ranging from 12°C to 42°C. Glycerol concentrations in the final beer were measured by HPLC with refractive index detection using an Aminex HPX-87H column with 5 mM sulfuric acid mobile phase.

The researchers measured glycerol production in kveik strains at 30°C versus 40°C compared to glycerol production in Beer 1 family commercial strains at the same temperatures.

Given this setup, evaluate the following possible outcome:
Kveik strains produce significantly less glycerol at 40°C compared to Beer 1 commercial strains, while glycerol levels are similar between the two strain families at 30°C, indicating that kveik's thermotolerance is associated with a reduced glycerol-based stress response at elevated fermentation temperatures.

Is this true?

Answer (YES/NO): NO